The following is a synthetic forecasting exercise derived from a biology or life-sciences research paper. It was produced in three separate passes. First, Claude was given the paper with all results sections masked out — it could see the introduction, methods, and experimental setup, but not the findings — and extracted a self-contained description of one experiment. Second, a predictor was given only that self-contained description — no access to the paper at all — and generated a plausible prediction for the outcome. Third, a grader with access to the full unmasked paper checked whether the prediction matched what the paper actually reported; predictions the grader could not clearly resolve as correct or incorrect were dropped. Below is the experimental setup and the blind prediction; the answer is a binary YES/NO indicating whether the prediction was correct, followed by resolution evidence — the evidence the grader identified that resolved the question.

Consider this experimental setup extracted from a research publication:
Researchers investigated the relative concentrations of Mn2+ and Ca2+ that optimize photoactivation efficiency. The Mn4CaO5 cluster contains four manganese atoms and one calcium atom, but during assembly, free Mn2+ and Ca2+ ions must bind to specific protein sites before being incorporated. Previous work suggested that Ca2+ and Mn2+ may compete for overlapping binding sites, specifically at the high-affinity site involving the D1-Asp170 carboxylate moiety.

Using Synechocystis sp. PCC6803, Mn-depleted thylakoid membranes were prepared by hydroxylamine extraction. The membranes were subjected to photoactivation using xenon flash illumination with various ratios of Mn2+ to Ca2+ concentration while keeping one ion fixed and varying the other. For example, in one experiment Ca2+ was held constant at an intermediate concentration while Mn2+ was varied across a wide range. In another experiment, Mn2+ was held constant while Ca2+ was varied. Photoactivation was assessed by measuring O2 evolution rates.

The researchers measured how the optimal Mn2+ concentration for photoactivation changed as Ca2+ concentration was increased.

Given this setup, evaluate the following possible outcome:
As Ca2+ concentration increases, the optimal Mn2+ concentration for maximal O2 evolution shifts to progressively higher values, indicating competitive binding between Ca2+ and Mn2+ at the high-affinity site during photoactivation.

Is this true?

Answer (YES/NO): NO